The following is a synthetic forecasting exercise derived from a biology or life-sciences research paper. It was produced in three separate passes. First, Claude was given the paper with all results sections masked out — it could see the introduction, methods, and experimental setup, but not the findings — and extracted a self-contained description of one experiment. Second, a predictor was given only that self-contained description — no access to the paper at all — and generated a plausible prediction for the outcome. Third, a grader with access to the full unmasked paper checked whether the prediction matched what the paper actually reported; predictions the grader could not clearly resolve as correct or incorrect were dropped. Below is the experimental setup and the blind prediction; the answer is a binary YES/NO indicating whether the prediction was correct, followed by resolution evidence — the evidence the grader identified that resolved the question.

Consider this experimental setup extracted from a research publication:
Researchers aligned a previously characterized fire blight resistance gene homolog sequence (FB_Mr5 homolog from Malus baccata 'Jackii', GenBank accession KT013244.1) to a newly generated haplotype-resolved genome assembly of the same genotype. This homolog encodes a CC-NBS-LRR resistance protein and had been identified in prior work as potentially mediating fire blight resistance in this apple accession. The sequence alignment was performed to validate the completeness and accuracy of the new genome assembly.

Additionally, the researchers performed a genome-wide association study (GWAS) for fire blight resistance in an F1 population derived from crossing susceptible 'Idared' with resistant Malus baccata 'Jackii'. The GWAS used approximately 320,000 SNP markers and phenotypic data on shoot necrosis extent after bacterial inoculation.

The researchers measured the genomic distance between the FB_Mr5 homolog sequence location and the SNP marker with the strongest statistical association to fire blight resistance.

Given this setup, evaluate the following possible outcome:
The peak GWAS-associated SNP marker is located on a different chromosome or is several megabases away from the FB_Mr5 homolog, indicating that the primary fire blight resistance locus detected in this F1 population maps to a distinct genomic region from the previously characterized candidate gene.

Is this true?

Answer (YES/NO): NO